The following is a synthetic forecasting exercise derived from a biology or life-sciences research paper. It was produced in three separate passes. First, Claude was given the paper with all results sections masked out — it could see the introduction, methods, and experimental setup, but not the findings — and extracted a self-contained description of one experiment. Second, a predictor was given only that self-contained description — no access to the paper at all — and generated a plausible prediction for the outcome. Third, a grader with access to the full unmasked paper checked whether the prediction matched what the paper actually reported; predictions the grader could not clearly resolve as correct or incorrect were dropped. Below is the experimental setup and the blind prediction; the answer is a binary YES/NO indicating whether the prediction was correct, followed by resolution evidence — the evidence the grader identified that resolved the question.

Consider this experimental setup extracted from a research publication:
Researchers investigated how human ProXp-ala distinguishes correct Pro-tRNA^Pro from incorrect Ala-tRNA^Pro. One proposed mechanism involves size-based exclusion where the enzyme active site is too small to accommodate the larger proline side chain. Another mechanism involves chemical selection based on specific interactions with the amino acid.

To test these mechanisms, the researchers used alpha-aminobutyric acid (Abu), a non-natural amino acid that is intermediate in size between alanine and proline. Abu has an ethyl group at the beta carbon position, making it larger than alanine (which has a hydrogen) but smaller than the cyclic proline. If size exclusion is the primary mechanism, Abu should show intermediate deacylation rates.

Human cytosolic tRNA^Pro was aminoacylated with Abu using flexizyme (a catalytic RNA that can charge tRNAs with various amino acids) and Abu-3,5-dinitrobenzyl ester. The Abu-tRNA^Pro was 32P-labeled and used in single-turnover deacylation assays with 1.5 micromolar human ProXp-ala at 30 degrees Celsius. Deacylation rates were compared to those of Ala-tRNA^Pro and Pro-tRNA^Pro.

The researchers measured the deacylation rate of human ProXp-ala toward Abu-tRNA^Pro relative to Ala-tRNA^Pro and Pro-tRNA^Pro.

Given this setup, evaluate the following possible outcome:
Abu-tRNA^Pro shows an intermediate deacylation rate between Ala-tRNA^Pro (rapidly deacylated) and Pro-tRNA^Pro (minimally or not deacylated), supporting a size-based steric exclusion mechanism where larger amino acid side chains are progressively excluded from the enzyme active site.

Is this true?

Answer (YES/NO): NO